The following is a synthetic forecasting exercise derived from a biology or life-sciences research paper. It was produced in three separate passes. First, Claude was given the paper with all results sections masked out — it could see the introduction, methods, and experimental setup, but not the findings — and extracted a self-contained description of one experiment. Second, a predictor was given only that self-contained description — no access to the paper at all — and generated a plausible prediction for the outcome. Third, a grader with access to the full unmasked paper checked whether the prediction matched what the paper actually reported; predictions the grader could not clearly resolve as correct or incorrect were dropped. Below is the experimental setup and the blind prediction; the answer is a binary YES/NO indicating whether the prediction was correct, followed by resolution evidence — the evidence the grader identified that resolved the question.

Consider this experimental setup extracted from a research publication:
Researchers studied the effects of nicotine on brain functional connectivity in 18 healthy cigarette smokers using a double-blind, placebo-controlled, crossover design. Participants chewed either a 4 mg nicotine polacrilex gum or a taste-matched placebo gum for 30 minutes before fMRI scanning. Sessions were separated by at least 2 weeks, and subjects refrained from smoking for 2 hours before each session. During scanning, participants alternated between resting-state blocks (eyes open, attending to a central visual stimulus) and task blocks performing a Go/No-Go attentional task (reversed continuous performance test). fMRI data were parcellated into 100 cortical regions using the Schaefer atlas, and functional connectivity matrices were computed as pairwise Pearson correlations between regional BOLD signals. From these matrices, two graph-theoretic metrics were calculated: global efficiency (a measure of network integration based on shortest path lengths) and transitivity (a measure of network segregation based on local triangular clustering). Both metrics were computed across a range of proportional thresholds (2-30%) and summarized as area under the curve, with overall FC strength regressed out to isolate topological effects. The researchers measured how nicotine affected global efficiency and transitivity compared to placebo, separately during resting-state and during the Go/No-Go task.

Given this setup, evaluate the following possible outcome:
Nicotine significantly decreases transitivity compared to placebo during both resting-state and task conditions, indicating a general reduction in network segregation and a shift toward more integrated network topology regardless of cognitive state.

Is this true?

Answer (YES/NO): NO